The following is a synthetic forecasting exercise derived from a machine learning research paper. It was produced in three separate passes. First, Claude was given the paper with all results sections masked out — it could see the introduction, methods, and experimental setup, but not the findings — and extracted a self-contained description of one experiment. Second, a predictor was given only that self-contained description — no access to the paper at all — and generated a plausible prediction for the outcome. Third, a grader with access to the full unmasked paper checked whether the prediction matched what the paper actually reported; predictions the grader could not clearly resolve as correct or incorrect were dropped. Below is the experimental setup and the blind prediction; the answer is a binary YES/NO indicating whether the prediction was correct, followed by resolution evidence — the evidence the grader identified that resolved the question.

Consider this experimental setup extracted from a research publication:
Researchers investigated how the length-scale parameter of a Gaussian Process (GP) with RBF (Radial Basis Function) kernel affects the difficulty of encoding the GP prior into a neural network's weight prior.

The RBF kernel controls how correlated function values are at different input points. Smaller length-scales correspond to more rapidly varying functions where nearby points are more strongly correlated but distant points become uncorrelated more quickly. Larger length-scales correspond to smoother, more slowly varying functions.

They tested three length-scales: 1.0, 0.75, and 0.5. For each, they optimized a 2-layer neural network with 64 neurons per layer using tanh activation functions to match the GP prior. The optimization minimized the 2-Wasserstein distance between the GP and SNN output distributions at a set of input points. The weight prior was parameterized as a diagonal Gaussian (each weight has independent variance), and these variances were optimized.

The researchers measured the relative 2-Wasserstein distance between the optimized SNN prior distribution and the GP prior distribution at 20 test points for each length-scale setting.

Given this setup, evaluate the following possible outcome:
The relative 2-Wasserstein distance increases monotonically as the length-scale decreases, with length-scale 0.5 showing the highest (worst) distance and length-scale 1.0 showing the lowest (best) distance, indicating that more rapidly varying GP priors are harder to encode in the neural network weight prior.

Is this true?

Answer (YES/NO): YES